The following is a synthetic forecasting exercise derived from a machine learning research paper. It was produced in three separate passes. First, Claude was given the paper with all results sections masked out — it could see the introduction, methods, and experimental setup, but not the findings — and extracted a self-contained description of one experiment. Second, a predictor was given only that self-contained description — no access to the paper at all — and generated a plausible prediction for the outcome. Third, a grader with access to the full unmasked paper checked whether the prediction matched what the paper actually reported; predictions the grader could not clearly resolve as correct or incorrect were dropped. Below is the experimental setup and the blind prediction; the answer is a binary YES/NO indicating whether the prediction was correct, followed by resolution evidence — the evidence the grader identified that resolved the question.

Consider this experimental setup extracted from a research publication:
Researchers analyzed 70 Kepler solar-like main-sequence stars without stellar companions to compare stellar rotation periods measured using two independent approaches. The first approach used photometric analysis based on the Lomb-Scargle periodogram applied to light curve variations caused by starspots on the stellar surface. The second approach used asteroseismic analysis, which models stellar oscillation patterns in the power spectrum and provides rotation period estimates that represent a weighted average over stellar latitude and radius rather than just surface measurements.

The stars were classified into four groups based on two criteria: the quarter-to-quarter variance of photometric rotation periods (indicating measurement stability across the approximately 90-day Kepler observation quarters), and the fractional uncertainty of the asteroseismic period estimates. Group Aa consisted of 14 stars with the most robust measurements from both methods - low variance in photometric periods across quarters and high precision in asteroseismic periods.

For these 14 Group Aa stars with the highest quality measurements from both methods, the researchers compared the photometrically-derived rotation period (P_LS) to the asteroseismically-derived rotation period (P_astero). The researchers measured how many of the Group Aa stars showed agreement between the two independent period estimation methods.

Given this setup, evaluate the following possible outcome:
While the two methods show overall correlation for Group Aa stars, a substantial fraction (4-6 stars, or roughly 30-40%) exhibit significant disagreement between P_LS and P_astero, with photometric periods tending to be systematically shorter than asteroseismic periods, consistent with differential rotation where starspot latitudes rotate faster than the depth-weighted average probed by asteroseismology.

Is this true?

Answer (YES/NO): NO